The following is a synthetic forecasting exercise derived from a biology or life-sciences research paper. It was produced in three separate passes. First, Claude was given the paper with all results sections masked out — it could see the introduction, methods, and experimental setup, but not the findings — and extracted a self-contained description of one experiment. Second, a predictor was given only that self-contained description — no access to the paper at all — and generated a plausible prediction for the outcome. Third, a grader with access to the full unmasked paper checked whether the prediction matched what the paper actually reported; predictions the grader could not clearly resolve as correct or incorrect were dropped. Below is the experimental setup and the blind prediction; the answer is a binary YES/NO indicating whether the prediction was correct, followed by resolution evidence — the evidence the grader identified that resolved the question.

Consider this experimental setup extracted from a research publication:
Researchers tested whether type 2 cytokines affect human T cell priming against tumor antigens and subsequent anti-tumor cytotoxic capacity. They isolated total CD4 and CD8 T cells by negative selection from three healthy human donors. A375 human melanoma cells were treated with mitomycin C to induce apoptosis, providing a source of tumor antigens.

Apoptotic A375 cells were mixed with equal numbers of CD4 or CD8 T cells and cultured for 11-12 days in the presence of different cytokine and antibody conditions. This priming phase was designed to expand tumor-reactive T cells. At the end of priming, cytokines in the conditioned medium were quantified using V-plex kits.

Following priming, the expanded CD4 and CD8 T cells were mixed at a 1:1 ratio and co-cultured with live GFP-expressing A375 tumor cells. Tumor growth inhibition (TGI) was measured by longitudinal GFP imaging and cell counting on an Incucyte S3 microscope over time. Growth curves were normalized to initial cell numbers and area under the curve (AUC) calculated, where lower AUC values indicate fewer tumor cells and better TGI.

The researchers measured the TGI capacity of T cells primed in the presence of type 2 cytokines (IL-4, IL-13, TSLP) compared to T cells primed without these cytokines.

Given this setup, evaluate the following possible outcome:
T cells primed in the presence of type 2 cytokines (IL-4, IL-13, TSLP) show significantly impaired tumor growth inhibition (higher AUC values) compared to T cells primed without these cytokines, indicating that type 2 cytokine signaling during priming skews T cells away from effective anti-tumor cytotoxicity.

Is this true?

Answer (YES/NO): YES